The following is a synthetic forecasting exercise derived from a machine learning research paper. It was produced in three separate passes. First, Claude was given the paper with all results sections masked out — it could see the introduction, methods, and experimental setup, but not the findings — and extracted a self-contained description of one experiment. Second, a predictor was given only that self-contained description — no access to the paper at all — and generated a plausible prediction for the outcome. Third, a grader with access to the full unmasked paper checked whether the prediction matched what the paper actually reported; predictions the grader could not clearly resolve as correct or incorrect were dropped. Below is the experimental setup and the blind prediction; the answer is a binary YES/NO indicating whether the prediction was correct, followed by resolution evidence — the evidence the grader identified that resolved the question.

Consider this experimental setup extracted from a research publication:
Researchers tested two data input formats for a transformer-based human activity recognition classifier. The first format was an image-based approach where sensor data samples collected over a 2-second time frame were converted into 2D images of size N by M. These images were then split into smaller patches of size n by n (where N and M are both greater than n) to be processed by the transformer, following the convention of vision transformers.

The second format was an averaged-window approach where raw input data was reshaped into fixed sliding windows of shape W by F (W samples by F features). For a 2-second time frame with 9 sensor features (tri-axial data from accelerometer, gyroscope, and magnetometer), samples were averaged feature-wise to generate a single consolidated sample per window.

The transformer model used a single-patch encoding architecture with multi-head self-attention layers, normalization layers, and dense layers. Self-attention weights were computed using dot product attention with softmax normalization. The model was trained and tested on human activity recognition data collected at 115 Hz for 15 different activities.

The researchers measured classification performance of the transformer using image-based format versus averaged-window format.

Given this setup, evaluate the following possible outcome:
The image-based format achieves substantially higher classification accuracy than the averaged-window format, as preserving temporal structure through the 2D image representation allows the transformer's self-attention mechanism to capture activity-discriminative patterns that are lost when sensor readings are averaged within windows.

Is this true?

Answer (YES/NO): NO